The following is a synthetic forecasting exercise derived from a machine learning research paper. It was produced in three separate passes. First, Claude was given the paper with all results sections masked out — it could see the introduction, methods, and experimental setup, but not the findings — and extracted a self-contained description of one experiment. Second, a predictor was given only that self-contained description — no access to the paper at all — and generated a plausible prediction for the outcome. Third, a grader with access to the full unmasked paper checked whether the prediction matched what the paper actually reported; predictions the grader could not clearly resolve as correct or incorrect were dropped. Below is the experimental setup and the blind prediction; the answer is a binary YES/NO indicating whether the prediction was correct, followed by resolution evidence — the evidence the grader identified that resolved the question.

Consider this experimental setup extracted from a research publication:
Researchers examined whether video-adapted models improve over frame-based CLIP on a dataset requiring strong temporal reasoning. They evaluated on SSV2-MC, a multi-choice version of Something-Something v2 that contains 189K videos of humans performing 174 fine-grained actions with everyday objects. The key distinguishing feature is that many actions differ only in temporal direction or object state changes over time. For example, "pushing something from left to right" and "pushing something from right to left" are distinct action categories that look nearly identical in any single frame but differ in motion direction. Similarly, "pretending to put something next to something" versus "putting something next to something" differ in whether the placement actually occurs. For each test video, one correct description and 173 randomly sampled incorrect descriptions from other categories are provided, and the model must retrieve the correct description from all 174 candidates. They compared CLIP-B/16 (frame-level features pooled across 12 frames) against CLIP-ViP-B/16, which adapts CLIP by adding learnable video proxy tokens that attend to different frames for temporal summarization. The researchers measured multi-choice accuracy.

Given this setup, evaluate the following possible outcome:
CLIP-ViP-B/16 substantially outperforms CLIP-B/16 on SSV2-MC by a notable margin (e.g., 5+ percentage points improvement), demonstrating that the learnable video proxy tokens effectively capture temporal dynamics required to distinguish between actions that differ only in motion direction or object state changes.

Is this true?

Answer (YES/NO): YES